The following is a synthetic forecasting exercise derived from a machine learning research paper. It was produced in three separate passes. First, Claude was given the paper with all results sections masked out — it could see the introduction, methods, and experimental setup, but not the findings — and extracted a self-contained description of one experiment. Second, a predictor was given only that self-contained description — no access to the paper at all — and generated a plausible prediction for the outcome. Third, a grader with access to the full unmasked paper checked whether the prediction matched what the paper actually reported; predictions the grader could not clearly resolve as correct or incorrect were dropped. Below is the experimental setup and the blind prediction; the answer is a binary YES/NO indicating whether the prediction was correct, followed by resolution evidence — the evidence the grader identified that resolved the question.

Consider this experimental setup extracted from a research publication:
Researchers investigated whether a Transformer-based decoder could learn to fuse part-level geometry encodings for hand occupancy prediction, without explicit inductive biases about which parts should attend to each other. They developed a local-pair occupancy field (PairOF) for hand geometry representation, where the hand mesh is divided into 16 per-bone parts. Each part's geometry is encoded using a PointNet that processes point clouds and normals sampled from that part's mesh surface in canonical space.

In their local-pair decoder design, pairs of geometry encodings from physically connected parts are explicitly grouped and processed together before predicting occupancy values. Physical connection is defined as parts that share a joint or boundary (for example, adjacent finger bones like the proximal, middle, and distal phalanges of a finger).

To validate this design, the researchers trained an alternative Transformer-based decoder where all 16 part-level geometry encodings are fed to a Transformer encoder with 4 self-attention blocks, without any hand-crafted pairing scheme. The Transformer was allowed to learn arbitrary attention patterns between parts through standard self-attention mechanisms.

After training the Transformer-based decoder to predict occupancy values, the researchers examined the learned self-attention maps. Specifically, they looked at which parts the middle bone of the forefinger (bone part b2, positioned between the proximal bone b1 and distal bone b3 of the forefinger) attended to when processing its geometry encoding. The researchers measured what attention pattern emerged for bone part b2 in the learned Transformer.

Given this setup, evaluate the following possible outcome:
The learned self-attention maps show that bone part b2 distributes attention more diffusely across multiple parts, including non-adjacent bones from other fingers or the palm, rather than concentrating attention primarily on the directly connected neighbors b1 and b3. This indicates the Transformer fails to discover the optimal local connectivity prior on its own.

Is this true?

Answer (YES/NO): NO